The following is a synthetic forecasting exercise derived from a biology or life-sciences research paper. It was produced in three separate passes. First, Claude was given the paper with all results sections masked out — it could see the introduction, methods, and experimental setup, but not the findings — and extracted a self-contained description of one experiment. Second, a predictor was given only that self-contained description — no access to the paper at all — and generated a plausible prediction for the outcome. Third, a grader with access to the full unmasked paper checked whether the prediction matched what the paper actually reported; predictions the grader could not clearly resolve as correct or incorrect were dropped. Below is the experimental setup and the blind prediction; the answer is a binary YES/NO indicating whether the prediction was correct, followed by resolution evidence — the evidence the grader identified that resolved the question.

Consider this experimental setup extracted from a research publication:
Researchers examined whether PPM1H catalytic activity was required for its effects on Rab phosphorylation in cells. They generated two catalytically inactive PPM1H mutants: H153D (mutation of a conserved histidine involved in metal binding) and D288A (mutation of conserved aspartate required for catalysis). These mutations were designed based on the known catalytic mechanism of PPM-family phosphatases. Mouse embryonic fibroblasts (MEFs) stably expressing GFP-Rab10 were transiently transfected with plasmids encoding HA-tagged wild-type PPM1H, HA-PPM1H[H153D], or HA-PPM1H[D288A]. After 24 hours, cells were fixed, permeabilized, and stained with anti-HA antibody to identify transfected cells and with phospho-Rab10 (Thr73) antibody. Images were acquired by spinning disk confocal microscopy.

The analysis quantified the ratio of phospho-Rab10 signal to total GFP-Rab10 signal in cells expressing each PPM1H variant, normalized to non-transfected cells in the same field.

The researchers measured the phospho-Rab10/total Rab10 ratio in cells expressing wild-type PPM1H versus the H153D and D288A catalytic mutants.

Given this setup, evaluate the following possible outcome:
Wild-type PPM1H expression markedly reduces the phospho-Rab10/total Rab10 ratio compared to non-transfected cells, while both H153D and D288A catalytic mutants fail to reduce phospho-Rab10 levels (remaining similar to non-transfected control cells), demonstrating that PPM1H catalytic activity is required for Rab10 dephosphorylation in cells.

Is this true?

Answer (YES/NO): YES